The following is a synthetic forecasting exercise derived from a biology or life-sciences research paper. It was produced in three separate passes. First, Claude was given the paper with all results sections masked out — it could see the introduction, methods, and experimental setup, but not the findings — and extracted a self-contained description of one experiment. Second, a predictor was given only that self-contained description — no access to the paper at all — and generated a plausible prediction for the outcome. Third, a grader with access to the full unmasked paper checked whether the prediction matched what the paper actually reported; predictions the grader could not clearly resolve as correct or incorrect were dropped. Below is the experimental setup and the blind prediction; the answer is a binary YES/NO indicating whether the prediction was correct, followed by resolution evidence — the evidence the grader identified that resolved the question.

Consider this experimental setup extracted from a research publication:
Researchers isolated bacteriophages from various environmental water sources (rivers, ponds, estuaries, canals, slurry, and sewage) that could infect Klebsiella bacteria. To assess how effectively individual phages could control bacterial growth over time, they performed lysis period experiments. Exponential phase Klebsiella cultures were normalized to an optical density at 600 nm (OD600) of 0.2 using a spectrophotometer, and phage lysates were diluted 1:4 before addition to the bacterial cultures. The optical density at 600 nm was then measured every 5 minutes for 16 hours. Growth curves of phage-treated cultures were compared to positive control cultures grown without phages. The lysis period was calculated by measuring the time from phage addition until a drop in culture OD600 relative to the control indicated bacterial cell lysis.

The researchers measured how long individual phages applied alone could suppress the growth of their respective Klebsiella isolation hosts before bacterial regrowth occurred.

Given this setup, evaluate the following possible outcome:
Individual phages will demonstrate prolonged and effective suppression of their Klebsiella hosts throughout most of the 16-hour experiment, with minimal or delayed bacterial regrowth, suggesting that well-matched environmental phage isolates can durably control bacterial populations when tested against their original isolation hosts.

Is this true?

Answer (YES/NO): NO